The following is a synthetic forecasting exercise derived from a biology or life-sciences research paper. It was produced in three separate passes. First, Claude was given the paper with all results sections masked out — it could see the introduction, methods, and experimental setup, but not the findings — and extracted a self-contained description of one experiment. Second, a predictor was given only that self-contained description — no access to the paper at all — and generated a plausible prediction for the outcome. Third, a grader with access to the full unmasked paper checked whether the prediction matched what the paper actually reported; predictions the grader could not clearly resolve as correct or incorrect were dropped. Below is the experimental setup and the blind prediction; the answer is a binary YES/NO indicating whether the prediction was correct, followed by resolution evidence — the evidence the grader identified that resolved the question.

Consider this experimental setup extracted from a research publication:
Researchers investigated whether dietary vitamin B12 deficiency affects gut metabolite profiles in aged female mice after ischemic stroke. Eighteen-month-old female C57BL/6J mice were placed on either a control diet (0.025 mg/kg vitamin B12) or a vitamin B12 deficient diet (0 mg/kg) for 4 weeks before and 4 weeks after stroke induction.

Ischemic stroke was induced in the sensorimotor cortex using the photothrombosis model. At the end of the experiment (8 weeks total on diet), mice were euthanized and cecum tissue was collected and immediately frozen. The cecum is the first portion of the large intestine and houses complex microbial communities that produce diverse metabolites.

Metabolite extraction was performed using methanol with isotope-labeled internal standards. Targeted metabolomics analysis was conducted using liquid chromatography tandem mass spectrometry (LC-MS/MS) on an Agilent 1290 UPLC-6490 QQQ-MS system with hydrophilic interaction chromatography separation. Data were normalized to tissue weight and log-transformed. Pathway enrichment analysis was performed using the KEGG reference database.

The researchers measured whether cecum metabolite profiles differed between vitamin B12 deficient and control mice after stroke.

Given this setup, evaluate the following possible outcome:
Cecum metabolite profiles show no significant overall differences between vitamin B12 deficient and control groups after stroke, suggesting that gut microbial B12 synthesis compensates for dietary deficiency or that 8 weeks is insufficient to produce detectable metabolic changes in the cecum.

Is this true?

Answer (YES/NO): NO